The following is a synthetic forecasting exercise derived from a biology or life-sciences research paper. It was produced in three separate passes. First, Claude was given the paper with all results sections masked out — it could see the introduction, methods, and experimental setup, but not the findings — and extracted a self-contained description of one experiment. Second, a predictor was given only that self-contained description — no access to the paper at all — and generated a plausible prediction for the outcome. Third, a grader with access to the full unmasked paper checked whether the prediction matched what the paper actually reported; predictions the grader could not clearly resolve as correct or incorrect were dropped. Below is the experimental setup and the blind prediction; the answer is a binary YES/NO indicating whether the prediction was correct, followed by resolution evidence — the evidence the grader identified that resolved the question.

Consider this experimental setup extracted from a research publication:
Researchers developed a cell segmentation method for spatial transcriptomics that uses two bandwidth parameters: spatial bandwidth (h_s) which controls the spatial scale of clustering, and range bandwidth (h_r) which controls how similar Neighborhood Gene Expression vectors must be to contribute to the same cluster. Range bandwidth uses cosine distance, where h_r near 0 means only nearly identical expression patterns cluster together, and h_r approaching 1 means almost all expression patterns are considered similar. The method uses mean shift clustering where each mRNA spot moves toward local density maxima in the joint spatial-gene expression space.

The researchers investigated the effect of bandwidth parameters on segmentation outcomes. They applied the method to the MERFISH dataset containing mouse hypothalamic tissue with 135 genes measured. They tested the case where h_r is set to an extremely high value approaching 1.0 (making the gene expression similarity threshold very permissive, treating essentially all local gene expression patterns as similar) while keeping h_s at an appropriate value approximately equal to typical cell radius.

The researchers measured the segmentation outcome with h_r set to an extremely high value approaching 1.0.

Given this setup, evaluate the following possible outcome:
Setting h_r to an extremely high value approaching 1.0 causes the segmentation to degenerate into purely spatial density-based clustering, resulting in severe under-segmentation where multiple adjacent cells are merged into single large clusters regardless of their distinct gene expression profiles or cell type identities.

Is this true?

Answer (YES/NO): NO